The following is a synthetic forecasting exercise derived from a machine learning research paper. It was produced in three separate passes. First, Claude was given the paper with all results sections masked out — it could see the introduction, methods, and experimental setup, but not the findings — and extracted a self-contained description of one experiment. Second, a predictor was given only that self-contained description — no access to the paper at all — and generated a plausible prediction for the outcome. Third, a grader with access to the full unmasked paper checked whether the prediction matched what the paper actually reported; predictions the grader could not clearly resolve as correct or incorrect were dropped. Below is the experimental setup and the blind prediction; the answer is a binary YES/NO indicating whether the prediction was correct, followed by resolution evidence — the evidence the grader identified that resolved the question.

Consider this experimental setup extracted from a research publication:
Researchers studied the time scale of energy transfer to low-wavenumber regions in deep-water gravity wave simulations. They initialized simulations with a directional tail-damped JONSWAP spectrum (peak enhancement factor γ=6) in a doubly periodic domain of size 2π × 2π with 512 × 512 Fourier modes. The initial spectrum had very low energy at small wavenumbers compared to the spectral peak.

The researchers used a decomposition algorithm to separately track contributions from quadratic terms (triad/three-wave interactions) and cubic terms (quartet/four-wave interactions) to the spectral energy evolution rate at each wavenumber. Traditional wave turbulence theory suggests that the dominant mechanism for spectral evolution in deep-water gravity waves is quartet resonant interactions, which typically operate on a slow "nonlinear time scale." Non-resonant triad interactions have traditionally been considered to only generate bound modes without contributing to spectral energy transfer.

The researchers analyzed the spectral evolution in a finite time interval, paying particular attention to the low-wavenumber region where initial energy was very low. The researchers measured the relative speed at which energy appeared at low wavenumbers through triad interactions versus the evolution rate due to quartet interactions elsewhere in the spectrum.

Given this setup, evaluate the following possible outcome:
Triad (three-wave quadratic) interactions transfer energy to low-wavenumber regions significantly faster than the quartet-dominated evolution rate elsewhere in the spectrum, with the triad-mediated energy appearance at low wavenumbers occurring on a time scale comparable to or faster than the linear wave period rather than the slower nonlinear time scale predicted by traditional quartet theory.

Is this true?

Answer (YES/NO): YES